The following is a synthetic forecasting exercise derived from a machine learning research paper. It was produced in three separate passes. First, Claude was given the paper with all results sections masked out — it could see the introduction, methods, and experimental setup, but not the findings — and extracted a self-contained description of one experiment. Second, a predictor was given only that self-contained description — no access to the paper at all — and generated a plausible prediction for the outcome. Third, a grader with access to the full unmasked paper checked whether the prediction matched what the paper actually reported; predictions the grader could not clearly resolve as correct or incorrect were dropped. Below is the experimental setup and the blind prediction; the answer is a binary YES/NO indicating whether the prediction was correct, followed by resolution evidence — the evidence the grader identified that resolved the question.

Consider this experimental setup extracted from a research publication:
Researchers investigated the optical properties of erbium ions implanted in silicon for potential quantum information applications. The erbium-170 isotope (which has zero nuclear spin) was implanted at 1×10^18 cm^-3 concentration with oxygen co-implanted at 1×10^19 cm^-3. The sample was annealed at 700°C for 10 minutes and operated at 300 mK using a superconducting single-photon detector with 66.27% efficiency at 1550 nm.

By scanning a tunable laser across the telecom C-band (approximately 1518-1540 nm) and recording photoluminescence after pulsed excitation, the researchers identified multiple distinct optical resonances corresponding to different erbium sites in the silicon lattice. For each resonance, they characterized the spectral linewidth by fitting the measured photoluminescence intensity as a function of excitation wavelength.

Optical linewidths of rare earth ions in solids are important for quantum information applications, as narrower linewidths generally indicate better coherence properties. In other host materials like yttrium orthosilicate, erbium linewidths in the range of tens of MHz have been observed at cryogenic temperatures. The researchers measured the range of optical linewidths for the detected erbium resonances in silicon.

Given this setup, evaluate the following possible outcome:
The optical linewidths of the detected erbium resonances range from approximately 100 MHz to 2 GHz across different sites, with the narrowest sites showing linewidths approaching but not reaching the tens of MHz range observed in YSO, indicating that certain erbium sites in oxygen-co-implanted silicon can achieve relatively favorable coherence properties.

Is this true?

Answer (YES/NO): NO